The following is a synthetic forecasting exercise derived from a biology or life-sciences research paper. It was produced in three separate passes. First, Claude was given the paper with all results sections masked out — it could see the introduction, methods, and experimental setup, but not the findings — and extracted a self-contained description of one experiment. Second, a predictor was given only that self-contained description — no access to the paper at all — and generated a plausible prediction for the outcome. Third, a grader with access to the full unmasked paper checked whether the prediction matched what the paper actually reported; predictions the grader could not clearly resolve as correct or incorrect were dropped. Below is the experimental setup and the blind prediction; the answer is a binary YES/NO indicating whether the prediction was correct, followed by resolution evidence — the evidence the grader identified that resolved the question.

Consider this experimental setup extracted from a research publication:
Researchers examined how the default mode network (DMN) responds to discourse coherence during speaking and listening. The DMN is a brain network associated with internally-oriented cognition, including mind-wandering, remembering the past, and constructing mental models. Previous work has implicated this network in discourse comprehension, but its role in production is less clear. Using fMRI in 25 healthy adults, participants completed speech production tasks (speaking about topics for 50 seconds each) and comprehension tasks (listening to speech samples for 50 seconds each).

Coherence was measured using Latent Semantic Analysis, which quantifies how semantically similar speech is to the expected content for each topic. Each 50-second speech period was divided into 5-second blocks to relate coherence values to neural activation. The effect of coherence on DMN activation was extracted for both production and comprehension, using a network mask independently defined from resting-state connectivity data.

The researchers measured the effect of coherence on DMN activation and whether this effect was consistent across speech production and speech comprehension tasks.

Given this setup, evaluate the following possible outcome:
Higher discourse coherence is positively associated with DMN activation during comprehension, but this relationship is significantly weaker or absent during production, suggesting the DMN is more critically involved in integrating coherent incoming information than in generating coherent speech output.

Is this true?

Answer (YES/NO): NO